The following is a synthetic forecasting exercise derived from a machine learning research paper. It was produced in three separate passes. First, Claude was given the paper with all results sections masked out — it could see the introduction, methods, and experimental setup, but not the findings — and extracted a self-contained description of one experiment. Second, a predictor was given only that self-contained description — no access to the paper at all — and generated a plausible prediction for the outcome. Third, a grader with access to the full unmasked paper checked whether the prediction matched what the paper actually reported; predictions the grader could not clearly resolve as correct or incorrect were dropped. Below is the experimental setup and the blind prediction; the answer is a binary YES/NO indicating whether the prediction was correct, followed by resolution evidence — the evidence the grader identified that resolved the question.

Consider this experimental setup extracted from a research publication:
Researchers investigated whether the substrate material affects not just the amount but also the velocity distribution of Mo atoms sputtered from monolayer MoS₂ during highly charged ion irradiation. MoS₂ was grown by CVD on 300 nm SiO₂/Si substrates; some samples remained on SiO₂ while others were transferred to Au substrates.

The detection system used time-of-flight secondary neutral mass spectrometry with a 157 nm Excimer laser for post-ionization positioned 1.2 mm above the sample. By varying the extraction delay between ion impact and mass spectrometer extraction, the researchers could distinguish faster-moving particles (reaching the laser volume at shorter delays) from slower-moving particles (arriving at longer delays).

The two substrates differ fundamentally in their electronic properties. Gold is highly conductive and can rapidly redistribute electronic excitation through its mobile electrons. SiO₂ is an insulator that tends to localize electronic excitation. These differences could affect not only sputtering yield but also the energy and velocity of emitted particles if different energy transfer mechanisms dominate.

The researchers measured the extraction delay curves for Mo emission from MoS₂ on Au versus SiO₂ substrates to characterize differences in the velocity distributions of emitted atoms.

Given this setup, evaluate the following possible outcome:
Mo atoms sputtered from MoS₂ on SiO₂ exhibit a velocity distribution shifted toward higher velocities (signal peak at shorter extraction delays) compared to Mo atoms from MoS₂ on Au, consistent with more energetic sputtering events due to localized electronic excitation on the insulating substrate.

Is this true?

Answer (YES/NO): NO